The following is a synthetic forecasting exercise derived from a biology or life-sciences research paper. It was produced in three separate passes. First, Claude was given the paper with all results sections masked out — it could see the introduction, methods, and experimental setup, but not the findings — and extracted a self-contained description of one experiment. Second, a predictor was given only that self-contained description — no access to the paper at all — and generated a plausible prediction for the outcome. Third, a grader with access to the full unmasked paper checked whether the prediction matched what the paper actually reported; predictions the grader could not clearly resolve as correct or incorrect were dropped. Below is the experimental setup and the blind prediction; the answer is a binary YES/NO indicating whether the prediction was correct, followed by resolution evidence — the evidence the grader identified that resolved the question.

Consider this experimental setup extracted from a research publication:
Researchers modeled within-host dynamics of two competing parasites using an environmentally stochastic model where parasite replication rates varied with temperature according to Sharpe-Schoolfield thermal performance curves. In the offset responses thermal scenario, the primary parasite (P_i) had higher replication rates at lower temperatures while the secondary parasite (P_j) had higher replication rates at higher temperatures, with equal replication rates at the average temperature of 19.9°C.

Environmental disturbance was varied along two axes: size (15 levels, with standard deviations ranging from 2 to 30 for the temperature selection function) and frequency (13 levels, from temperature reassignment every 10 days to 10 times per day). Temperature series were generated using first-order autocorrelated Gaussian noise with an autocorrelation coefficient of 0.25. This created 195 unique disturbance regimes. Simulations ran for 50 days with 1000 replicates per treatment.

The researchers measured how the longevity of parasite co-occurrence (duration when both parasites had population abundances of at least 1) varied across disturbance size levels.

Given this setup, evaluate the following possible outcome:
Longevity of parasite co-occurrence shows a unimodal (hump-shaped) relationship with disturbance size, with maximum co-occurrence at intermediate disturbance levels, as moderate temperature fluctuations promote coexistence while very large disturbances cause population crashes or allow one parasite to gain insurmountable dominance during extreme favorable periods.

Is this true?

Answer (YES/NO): NO